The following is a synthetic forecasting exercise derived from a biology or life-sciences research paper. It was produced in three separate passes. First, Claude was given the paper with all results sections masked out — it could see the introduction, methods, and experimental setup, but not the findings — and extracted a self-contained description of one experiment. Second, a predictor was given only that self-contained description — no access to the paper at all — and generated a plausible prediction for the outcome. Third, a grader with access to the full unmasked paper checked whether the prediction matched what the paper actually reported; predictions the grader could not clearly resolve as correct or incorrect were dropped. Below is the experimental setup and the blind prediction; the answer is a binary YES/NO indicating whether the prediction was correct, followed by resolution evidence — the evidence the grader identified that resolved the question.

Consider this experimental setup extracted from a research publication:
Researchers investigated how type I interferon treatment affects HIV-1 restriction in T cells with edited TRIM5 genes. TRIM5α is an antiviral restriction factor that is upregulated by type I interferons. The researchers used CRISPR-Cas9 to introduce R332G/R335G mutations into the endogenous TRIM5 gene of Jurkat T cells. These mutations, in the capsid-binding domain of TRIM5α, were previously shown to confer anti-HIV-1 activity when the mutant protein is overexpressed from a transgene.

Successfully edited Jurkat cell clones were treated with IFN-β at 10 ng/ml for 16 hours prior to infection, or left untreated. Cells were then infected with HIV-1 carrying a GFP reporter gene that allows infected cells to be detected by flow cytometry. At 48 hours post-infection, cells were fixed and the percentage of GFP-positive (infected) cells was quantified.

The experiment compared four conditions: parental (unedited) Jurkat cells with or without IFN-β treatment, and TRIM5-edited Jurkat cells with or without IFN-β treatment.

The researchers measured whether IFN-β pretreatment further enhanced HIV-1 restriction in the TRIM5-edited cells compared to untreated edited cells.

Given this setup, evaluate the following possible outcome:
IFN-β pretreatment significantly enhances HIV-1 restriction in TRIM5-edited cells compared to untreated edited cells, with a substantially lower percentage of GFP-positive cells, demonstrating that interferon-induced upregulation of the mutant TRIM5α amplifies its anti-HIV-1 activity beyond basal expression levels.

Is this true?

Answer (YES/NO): YES